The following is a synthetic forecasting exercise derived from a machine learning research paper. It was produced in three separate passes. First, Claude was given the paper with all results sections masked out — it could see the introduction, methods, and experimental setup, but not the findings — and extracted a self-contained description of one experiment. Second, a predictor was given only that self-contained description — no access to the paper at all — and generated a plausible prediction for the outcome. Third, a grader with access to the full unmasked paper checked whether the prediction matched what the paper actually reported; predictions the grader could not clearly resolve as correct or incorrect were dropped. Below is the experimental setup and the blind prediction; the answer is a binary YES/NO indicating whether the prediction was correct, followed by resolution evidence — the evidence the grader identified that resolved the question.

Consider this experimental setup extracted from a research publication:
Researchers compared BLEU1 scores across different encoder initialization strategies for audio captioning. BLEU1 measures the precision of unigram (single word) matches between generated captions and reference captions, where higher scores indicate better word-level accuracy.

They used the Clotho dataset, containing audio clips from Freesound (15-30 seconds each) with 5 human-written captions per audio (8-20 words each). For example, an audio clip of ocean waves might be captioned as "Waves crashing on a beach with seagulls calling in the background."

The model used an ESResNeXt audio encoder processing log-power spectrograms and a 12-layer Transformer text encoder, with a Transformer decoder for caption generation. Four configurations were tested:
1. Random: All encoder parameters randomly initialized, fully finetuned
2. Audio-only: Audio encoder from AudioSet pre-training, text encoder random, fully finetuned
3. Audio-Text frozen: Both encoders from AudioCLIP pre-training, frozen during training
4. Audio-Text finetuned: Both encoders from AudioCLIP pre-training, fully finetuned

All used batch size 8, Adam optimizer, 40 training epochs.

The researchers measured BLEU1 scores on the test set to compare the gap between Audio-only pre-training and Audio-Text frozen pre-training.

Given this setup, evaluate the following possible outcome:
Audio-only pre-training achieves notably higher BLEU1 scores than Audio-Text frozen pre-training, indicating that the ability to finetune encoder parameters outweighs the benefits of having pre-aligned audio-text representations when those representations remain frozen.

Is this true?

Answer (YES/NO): NO